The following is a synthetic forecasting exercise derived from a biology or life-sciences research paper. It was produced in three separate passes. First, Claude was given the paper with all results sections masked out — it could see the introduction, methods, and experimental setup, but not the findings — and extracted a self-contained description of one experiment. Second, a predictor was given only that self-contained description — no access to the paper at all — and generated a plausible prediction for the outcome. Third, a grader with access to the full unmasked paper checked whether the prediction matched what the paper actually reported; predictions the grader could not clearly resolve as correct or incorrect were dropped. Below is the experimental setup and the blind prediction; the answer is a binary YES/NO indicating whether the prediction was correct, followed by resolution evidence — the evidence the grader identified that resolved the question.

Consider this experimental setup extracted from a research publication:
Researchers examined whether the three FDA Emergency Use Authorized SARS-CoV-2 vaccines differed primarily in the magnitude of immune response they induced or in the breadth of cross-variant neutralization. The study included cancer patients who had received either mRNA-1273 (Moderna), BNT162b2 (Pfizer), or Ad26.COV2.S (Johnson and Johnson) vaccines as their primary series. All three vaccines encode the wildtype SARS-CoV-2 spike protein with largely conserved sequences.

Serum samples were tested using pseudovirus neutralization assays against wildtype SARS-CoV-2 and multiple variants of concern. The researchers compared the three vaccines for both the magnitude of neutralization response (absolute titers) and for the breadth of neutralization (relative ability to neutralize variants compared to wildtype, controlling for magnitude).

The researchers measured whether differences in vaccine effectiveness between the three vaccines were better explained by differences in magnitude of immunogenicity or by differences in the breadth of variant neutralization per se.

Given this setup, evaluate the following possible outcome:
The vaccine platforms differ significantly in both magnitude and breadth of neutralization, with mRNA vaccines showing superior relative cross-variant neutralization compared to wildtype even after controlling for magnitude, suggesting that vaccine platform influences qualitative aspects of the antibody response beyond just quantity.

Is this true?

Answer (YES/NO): NO